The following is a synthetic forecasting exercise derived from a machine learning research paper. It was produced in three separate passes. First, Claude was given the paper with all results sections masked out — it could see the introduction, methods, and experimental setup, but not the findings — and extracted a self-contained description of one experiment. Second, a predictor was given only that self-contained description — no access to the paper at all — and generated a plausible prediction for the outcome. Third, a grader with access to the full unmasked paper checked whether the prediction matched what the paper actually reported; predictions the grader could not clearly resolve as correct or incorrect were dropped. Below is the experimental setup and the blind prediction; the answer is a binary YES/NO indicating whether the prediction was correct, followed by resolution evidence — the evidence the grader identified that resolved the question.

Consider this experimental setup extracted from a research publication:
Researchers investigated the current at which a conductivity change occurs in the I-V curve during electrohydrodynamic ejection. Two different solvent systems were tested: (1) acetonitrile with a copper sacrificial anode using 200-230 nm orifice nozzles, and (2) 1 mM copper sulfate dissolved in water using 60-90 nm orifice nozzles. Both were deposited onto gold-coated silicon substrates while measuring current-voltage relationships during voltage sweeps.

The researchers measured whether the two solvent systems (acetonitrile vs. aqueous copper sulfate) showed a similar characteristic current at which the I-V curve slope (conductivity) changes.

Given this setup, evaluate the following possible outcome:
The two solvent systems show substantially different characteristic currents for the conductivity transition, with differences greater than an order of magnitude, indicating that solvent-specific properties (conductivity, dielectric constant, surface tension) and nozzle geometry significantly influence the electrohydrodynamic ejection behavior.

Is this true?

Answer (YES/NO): NO